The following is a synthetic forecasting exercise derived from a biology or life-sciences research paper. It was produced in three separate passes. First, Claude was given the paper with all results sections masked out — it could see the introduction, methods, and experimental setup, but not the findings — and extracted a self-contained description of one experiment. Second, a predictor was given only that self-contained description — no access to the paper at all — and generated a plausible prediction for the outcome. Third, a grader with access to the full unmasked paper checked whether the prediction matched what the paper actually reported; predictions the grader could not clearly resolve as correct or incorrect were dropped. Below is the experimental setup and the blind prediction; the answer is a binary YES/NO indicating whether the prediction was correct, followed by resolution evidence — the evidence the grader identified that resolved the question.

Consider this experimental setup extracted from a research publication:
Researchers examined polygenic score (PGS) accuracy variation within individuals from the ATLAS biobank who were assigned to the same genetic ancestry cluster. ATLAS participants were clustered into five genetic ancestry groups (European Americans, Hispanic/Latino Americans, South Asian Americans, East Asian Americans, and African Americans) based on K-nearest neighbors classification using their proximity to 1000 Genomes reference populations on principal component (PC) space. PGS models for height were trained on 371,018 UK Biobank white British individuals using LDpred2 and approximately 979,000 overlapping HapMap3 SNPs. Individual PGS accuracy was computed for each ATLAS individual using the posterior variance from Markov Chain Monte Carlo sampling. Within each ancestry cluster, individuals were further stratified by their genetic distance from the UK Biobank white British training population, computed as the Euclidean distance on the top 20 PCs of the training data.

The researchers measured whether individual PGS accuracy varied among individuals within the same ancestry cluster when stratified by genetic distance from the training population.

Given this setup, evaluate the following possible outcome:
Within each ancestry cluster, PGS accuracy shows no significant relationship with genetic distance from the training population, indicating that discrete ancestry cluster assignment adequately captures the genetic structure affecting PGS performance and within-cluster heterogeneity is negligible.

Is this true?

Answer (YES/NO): NO